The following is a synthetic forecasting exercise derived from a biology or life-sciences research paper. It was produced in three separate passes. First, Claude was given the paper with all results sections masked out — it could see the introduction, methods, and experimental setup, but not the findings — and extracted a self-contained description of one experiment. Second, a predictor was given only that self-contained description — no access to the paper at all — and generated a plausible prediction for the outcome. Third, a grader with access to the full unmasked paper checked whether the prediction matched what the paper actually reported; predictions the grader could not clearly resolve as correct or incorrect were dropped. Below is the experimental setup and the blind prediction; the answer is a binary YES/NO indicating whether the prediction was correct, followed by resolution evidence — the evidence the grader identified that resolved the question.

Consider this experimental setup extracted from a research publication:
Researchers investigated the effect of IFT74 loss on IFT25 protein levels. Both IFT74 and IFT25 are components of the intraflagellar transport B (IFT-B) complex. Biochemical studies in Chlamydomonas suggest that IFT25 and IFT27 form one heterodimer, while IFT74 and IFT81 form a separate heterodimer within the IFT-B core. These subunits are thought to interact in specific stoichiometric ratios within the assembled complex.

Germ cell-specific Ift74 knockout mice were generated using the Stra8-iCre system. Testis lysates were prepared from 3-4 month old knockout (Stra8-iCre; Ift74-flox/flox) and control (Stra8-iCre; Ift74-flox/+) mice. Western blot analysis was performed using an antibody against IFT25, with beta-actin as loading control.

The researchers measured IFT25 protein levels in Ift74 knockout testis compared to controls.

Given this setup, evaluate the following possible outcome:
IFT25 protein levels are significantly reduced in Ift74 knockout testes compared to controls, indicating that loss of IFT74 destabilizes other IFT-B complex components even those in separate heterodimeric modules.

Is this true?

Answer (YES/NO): NO